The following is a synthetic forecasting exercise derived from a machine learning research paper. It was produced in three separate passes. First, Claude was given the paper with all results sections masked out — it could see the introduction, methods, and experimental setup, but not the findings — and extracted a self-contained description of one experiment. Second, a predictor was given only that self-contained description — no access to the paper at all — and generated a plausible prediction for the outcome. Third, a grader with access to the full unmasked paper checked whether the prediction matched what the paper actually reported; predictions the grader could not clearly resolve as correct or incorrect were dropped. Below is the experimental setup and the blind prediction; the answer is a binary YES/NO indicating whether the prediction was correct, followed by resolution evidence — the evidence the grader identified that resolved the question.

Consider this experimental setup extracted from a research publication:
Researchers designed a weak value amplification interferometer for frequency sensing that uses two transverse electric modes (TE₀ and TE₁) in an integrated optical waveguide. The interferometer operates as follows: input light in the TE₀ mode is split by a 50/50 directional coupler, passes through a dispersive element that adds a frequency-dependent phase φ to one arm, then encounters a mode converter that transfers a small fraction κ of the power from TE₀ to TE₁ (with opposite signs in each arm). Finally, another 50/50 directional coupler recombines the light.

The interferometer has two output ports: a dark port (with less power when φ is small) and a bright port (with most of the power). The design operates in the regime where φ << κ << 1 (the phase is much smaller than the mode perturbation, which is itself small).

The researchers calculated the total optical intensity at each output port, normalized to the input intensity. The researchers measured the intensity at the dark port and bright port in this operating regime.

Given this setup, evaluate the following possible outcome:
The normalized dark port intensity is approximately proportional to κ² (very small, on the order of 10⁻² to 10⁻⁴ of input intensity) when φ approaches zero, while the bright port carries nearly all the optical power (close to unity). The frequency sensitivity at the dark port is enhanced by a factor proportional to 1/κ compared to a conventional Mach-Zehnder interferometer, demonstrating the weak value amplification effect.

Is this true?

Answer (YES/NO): YES